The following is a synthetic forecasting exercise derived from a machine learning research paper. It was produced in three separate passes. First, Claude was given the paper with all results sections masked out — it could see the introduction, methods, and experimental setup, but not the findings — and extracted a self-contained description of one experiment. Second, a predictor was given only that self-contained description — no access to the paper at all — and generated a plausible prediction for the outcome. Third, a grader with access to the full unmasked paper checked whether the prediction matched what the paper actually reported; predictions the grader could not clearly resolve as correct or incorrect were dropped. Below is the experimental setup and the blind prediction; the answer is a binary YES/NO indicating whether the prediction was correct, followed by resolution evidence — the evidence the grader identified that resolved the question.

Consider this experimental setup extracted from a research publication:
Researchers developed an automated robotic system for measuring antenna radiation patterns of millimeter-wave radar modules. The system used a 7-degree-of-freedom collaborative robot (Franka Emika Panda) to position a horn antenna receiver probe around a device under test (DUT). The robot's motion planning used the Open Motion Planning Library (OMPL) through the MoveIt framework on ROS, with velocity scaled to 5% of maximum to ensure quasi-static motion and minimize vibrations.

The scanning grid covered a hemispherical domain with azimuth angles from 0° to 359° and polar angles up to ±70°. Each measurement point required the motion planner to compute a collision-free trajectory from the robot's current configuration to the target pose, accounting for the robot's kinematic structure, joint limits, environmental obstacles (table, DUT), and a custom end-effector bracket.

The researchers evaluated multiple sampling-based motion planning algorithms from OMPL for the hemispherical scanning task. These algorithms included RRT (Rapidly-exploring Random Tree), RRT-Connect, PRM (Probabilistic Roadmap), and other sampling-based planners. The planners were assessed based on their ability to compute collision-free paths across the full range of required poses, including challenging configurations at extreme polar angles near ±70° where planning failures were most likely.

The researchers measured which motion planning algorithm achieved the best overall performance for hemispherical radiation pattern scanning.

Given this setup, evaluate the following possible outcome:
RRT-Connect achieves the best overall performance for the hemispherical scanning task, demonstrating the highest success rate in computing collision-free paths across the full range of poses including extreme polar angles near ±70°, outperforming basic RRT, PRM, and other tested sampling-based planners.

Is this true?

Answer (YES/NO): NO